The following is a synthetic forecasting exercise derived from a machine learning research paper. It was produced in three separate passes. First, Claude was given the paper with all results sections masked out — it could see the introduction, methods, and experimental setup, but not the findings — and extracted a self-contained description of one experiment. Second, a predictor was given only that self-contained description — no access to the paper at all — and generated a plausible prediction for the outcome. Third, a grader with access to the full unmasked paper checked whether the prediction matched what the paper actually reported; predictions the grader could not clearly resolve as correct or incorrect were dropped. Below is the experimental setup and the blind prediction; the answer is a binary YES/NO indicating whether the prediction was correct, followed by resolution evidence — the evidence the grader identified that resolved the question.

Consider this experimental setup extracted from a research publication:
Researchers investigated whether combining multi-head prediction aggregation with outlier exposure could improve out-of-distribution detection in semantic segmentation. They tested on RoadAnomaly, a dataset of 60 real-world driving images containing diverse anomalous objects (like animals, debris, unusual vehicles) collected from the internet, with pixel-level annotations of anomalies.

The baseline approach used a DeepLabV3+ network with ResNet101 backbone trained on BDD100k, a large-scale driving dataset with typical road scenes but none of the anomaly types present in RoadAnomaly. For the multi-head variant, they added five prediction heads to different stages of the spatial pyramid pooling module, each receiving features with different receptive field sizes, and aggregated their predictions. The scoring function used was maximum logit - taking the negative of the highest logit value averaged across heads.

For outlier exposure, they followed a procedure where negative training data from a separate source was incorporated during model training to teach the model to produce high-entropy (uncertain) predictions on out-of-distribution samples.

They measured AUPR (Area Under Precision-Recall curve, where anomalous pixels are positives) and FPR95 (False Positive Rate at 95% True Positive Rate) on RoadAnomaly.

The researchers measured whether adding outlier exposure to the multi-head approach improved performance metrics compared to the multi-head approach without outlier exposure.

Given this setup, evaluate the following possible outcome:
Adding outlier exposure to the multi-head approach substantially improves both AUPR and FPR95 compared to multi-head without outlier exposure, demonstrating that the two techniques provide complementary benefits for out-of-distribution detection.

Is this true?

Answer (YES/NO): YES